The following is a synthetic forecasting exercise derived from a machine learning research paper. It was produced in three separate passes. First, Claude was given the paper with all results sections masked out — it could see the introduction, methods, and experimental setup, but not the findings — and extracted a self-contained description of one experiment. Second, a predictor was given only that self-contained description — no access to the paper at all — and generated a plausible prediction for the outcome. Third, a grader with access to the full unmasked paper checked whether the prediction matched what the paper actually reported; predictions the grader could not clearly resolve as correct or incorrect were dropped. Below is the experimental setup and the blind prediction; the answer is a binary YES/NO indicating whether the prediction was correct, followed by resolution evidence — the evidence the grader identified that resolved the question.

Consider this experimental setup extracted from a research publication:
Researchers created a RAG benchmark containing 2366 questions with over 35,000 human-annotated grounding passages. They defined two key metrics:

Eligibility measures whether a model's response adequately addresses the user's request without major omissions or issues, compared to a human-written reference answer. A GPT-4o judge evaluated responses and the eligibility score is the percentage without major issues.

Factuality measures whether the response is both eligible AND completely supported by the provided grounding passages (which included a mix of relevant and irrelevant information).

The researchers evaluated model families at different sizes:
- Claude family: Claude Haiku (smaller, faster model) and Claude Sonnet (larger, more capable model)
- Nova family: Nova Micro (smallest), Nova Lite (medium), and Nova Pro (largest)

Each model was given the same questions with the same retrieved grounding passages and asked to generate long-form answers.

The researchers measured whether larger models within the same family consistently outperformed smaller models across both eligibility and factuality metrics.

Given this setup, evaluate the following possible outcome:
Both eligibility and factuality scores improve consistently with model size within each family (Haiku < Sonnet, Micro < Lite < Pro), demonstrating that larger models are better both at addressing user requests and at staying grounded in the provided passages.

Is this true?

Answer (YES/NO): NO